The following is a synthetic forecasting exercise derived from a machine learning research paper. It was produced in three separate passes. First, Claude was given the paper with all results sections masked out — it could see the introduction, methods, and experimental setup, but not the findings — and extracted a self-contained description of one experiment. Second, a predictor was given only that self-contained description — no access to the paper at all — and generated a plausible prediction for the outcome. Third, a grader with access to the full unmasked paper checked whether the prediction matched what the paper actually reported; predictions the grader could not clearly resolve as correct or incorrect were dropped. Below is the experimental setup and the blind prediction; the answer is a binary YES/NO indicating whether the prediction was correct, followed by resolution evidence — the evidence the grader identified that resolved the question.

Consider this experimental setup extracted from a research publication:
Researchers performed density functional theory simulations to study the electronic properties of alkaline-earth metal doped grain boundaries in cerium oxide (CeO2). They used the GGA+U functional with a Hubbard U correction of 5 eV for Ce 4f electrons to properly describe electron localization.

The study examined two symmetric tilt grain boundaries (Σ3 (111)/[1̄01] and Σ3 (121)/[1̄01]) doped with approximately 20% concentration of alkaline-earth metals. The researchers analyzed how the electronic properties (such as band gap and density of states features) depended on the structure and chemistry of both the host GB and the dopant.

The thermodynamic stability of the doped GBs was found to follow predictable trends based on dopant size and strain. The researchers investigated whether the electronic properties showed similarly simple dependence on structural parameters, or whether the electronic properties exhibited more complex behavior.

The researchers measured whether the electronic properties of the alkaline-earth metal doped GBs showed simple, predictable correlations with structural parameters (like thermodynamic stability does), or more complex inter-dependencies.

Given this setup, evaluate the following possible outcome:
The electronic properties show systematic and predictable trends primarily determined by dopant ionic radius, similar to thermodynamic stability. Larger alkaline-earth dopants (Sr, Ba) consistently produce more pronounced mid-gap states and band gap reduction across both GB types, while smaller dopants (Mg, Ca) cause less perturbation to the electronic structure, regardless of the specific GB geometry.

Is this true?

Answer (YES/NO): NO